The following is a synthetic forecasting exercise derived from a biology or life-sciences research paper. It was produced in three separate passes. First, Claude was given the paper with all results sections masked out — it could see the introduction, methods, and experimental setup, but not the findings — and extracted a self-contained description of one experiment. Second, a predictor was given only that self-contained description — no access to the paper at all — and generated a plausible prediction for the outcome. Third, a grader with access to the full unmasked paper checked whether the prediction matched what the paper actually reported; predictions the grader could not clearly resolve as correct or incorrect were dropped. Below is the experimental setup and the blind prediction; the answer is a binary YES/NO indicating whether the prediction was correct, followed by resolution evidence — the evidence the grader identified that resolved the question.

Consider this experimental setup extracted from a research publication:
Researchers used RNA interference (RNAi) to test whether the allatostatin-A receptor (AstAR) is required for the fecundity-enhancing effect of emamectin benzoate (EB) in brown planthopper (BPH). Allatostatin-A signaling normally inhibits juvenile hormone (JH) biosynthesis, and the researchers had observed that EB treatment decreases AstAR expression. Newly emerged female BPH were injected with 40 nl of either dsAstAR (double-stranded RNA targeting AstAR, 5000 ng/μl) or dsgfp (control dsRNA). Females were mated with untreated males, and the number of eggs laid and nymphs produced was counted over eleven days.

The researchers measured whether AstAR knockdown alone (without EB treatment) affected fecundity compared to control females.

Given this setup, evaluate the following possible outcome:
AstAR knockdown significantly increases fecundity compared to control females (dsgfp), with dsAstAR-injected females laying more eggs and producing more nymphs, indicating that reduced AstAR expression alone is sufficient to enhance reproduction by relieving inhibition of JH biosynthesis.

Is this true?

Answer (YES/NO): YES